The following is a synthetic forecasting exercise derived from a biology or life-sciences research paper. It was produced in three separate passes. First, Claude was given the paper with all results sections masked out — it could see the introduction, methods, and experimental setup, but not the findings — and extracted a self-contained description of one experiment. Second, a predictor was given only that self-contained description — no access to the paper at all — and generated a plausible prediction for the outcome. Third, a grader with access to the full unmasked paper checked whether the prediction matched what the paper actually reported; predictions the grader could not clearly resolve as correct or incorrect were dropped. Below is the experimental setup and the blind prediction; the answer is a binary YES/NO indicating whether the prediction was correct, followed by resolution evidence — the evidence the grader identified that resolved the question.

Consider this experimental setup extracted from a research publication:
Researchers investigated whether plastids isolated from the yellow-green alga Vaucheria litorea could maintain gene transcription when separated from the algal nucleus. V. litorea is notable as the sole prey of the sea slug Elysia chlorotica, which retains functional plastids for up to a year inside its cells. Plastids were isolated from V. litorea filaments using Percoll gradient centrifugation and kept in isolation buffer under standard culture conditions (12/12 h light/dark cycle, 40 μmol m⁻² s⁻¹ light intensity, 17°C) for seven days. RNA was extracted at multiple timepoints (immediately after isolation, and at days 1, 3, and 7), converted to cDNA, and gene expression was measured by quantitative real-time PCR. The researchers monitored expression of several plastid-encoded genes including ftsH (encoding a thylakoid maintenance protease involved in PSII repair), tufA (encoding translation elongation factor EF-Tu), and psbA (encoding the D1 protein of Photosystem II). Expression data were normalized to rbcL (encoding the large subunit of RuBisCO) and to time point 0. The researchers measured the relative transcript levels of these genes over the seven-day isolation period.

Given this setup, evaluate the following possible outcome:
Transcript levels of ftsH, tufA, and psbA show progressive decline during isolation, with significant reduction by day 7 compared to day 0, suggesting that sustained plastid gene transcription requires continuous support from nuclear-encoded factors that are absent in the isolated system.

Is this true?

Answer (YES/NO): NO